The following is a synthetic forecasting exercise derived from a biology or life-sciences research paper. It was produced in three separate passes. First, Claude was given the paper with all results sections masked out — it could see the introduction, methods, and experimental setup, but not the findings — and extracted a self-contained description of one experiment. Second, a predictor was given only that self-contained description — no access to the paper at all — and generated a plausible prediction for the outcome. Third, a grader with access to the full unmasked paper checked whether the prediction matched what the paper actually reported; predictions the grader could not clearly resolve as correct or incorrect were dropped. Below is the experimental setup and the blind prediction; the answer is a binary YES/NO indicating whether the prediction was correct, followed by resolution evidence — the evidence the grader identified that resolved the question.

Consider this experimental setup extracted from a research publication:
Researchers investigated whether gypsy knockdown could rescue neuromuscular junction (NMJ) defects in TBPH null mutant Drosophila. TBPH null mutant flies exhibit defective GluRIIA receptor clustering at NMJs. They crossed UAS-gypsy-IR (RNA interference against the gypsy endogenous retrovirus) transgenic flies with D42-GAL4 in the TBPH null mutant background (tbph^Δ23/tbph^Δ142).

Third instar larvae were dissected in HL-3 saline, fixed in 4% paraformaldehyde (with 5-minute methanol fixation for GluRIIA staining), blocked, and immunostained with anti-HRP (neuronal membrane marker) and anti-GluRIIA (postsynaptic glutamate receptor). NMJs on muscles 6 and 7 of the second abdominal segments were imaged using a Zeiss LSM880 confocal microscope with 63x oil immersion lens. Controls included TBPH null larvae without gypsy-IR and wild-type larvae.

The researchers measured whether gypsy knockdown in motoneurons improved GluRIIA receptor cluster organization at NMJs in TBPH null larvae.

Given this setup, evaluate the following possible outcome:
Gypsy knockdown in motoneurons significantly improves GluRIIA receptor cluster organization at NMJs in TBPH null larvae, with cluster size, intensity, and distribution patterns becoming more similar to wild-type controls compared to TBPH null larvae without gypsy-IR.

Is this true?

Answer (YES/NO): YES